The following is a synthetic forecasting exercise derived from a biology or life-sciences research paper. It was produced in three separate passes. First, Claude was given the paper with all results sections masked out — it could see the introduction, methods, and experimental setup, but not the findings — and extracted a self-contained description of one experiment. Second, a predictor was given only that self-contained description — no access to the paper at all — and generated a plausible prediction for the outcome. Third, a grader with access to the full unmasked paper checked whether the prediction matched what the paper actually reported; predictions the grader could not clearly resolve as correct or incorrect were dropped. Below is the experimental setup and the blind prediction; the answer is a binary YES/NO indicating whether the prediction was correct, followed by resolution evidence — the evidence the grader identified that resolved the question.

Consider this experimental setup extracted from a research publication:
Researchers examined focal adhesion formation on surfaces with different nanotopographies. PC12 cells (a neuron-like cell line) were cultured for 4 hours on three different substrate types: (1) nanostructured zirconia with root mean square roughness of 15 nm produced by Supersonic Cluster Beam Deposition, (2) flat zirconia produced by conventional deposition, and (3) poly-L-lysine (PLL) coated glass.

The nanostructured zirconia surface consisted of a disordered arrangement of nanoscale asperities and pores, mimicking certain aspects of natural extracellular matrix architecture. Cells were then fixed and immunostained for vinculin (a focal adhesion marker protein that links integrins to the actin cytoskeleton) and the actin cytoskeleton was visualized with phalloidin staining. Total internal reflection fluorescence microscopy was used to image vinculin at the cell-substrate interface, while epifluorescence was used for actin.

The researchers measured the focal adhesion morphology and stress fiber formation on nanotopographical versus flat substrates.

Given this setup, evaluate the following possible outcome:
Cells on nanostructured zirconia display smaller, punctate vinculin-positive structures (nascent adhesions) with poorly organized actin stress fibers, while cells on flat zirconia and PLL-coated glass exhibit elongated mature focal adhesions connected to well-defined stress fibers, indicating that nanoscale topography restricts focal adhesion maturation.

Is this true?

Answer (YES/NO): NO